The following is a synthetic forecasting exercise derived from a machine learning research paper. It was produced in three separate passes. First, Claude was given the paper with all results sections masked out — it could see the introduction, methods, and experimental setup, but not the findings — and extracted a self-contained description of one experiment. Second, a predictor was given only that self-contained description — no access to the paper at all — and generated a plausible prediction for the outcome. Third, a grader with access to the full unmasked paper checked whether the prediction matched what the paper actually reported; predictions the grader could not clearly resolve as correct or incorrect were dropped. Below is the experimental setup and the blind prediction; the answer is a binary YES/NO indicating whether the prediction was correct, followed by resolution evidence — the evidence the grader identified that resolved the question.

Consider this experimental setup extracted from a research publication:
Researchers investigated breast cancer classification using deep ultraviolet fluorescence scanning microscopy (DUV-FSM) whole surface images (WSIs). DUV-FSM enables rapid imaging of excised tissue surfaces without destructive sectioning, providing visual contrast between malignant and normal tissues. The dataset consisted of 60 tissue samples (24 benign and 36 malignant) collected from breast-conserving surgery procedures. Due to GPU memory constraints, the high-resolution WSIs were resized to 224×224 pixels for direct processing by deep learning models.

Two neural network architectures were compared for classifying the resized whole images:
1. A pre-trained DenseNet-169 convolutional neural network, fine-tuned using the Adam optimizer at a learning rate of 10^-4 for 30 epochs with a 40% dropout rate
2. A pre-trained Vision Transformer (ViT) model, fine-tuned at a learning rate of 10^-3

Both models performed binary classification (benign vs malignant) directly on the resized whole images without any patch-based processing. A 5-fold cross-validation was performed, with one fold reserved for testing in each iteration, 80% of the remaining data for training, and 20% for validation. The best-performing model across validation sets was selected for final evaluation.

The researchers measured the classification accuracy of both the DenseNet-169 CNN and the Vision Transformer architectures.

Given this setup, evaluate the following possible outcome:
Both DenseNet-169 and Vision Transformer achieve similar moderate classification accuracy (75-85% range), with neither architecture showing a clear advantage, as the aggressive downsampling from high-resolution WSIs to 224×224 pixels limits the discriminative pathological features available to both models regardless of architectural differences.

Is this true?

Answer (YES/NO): NO